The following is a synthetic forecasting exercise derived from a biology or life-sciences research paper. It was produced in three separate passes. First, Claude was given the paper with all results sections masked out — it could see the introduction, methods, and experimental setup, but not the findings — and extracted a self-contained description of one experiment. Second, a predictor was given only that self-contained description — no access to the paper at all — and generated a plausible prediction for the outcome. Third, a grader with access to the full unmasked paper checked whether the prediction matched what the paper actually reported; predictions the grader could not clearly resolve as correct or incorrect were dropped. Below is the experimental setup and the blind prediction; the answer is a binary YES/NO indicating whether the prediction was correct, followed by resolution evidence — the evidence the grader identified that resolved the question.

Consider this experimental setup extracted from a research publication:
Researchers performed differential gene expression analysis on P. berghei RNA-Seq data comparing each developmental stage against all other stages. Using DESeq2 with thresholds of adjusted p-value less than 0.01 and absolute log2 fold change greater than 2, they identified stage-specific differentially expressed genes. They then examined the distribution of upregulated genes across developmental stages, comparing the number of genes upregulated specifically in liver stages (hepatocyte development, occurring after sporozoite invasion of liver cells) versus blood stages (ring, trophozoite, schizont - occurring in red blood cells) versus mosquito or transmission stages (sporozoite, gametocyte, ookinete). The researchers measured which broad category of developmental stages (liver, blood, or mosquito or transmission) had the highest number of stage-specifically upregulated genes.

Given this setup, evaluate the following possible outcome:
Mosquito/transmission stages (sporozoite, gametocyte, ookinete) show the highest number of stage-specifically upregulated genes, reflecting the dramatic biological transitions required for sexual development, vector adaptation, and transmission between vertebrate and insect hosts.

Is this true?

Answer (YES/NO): YES